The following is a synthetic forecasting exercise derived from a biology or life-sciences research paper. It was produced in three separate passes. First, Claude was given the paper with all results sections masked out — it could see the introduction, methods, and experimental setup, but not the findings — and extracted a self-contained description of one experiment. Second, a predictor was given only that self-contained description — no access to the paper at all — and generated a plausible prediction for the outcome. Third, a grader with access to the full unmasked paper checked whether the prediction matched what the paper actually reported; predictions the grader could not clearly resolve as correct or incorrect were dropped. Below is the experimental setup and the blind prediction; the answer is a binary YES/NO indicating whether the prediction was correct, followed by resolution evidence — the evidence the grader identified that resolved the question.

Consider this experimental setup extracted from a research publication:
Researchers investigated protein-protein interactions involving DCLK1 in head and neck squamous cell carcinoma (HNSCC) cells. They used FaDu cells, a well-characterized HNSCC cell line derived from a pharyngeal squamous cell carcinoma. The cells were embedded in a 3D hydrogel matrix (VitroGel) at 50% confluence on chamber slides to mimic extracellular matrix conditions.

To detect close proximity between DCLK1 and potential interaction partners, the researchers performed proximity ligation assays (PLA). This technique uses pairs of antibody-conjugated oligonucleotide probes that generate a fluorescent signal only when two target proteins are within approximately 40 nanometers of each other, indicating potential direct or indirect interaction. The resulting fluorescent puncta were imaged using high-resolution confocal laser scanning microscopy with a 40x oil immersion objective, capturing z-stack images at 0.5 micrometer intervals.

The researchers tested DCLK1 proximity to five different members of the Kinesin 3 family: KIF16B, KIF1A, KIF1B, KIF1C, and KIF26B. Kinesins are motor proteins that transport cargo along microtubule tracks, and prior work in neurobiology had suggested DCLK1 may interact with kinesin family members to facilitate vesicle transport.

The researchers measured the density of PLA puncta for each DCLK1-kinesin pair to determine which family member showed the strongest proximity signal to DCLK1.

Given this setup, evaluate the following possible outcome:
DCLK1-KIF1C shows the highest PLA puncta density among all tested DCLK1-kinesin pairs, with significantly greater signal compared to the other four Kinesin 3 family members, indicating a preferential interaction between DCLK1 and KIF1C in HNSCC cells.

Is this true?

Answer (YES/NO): NO